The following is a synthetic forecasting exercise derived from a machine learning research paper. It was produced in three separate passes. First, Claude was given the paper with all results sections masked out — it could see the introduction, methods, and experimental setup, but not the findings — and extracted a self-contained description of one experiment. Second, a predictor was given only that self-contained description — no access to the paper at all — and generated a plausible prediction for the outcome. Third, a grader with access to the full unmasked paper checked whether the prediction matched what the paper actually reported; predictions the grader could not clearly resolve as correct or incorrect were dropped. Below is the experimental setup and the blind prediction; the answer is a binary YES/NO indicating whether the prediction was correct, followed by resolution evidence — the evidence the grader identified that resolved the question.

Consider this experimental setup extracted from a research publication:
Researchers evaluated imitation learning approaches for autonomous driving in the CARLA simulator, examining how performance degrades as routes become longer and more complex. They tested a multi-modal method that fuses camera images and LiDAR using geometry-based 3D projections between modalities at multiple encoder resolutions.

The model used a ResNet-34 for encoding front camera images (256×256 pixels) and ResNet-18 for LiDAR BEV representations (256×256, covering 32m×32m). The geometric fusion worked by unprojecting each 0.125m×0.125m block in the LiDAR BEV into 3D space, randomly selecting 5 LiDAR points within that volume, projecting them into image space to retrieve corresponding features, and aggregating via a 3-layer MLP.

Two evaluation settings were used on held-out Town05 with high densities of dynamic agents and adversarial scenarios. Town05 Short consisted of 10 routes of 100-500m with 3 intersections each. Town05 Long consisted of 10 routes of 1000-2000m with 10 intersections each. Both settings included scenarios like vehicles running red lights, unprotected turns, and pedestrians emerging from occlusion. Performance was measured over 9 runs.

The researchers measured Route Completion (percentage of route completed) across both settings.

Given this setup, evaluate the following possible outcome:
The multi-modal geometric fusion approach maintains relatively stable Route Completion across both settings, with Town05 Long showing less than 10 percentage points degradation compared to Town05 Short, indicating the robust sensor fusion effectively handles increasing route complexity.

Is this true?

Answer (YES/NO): NO